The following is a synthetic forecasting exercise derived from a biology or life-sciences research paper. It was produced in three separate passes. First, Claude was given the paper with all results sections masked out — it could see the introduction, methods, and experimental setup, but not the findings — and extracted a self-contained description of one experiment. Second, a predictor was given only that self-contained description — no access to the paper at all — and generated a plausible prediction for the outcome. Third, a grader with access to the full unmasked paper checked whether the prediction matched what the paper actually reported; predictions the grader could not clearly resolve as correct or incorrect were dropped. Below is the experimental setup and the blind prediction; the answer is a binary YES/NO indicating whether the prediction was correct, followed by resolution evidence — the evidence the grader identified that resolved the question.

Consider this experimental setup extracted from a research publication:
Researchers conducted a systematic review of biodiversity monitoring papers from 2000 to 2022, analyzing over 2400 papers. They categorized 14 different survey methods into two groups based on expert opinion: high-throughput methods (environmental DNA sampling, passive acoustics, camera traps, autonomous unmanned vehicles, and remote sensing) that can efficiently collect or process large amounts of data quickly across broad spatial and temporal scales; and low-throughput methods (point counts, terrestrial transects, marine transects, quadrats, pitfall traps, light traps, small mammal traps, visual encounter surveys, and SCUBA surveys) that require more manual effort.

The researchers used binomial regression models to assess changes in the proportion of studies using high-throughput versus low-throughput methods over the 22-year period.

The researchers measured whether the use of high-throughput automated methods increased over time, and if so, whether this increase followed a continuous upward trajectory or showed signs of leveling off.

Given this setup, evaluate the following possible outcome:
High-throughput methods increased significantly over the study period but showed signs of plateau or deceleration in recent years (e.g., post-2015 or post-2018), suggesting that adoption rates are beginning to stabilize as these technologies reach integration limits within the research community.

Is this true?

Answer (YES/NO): NO